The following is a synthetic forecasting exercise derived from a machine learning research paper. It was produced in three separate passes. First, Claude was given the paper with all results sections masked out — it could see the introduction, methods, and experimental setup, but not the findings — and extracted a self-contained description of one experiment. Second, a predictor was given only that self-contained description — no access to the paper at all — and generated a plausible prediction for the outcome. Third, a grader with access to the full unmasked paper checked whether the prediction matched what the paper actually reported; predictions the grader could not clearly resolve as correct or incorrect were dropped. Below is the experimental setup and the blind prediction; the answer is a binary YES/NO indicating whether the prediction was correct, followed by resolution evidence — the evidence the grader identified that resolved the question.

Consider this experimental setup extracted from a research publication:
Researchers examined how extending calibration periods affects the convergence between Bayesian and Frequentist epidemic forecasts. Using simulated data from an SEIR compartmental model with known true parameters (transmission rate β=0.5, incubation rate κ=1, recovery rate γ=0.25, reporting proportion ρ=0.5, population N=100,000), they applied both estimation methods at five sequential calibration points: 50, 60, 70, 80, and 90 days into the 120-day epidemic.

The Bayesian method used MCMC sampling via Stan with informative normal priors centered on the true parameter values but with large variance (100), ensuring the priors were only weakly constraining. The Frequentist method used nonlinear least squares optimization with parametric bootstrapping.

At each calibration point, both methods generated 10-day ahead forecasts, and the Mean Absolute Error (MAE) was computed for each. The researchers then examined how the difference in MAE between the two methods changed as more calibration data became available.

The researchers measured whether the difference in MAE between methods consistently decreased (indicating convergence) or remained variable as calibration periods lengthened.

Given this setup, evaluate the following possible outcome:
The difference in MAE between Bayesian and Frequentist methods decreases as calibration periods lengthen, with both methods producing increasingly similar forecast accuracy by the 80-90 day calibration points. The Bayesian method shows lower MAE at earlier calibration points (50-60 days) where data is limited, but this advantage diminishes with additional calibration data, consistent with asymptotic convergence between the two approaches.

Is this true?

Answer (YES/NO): NO